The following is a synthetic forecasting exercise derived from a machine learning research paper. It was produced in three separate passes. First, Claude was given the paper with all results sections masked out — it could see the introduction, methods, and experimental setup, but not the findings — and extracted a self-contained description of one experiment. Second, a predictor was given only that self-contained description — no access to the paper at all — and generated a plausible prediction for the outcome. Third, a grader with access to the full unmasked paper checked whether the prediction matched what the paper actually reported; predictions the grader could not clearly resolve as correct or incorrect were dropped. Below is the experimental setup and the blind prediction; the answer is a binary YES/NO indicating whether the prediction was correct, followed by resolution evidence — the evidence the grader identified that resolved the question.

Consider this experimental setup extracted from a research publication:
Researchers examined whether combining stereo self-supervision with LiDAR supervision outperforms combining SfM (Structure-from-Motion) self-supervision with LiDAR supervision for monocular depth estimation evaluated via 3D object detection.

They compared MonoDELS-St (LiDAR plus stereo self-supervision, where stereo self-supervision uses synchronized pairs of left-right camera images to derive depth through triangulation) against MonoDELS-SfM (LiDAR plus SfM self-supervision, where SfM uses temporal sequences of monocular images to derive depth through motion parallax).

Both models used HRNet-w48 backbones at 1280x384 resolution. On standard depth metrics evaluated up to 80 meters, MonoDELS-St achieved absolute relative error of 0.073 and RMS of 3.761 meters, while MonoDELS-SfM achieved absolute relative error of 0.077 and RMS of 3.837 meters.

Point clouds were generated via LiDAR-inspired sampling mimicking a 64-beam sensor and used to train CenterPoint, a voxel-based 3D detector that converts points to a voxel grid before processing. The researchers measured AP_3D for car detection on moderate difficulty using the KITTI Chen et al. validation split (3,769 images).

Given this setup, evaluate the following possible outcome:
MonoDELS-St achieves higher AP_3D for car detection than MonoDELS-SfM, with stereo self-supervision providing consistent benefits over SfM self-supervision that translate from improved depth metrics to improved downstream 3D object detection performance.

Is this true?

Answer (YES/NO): YES